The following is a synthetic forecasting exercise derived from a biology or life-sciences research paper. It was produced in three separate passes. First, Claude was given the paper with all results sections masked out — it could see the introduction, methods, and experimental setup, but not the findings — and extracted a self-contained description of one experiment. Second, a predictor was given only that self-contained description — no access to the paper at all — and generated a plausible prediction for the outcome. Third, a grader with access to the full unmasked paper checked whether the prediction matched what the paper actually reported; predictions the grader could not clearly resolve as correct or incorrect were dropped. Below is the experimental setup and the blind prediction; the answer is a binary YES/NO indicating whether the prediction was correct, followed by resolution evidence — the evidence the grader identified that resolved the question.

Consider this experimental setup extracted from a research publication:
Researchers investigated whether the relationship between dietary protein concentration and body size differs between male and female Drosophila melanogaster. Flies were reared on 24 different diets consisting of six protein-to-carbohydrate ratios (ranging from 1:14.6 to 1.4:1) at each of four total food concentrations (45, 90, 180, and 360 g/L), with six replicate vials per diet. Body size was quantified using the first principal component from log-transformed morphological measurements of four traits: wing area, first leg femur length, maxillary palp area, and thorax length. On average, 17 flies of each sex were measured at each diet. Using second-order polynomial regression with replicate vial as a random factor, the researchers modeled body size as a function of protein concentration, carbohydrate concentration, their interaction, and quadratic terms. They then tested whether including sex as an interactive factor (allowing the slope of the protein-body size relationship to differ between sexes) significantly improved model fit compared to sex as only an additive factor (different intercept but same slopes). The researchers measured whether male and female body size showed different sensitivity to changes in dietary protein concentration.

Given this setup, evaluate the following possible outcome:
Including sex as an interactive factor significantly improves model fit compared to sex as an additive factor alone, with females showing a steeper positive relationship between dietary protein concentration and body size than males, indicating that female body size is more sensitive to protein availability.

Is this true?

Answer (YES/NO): NO